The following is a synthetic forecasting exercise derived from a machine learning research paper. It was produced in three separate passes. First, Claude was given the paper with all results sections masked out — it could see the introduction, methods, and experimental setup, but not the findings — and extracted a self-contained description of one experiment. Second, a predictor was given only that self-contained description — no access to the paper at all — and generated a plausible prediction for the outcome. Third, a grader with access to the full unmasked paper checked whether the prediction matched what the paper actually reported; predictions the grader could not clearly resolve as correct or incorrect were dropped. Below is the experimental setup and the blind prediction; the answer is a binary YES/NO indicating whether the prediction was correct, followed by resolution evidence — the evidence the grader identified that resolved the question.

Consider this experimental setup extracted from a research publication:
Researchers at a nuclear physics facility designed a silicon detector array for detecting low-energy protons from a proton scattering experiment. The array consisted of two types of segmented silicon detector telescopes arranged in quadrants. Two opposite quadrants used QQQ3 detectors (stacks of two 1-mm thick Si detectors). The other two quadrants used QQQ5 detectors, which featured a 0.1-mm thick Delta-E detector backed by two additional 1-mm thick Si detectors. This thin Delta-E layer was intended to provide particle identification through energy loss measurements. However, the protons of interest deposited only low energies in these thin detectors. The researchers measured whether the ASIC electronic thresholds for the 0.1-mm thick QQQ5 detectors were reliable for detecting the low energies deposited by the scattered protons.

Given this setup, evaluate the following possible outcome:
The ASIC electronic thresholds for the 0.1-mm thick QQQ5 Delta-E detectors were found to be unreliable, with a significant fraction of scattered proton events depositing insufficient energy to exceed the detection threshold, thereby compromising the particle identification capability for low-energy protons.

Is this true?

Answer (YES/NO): YES